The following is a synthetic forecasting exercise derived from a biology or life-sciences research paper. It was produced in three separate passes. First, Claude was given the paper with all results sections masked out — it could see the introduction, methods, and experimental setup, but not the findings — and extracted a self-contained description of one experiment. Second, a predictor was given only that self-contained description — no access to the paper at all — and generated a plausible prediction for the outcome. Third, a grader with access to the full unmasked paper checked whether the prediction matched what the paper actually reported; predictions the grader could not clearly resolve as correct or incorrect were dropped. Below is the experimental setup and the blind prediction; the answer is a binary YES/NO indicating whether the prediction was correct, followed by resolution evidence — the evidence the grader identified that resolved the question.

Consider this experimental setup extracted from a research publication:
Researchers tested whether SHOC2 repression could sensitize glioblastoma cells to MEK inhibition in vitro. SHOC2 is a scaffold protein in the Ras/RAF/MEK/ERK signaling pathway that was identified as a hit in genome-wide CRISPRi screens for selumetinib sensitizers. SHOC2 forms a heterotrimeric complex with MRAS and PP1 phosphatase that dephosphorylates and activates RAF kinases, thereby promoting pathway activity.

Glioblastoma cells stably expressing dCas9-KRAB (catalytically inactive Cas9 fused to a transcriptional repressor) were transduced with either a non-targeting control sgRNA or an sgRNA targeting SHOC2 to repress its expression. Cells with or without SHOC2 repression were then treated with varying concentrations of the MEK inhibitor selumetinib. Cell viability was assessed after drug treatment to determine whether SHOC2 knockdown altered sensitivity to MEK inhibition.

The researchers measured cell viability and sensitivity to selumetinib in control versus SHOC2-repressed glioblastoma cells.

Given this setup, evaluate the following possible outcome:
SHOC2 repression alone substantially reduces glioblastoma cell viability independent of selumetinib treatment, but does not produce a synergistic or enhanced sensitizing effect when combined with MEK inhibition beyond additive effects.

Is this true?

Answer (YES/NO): NO